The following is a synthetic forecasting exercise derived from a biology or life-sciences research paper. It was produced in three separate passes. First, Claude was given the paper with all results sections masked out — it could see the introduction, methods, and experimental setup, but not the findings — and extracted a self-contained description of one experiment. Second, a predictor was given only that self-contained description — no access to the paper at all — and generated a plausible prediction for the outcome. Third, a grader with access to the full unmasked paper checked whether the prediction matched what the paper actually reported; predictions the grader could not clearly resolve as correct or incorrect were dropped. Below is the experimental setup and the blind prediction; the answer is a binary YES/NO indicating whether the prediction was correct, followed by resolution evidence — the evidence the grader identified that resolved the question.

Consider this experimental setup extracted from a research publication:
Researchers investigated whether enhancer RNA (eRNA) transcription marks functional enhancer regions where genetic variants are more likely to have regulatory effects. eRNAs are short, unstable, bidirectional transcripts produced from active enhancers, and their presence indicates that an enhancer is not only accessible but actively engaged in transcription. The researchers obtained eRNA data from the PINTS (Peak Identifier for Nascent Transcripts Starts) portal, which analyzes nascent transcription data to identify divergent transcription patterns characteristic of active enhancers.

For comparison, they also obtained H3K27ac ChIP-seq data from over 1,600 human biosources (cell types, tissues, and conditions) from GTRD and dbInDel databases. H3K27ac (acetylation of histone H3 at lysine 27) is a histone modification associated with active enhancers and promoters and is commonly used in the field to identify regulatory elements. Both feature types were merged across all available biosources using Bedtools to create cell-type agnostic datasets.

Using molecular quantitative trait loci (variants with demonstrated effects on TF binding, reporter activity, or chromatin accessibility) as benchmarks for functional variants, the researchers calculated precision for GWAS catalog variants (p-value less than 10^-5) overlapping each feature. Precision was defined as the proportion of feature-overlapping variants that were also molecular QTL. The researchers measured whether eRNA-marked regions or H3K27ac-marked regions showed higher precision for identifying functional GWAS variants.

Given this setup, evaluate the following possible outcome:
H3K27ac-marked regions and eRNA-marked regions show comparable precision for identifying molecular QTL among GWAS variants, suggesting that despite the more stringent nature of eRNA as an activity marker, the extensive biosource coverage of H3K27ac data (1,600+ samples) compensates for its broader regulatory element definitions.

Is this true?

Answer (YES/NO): NO